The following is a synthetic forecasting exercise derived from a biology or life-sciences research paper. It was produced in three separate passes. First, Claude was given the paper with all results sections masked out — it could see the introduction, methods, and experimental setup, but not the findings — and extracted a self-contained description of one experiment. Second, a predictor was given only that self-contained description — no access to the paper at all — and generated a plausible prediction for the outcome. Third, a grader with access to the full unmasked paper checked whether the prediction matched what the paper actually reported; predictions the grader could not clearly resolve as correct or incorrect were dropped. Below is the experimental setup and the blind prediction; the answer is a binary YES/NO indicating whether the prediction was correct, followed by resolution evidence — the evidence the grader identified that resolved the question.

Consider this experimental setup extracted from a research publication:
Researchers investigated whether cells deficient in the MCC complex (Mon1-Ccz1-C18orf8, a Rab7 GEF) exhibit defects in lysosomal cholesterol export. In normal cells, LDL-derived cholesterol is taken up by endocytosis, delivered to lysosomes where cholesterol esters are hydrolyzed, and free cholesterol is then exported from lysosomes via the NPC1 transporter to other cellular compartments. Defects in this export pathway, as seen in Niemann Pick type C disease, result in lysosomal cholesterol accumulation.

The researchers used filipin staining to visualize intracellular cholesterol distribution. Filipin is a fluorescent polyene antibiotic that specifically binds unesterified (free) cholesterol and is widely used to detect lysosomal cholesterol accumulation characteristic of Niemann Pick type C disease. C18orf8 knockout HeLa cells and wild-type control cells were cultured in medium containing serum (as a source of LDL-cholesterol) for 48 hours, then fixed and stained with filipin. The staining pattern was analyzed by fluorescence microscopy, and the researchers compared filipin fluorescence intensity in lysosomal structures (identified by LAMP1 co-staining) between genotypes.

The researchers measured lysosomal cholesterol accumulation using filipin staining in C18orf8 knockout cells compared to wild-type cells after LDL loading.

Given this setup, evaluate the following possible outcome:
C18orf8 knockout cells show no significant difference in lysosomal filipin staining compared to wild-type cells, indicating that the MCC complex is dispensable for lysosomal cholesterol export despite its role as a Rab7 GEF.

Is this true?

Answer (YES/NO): NO